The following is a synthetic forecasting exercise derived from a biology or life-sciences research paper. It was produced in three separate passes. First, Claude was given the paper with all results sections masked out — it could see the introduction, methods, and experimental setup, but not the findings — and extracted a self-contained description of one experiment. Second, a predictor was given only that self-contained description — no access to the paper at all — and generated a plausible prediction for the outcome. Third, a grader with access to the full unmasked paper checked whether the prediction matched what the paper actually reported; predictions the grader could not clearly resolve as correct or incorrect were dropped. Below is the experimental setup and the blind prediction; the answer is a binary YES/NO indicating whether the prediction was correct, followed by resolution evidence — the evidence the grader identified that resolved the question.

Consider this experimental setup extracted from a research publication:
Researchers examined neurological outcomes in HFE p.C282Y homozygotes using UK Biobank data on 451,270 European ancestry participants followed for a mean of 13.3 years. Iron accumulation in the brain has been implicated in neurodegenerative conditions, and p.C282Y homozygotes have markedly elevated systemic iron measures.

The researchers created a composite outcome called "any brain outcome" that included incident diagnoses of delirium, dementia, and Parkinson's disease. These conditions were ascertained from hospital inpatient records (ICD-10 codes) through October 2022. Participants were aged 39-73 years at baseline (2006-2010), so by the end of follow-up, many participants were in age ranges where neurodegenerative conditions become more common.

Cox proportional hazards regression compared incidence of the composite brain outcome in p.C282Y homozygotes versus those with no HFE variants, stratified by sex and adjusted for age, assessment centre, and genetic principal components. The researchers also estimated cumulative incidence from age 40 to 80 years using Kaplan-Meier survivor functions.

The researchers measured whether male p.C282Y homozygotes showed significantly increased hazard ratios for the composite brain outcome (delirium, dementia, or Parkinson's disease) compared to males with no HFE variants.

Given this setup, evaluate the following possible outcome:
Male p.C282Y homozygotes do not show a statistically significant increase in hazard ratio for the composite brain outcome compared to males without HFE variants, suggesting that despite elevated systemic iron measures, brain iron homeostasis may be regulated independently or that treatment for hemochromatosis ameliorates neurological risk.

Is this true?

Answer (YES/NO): NO